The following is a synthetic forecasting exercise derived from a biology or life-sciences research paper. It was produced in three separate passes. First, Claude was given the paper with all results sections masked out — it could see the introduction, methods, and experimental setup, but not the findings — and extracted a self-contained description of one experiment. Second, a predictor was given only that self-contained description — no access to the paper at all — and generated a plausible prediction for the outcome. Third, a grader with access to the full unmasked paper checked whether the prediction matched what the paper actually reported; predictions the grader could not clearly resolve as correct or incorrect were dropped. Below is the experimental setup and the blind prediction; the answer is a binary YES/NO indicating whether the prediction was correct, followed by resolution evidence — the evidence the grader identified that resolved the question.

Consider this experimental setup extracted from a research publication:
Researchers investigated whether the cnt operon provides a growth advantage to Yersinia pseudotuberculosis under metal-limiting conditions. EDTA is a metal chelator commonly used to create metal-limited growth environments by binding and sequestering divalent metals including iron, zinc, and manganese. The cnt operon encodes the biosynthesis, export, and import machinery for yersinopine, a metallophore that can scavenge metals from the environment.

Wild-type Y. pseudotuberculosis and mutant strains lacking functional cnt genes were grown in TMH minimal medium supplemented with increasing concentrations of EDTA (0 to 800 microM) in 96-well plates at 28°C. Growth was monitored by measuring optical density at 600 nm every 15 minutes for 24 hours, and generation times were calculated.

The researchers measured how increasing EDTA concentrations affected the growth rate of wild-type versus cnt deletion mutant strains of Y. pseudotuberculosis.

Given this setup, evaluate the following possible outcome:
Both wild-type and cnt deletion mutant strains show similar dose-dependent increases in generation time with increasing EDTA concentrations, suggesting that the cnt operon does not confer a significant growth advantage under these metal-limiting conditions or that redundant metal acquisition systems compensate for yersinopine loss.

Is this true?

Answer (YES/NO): NO